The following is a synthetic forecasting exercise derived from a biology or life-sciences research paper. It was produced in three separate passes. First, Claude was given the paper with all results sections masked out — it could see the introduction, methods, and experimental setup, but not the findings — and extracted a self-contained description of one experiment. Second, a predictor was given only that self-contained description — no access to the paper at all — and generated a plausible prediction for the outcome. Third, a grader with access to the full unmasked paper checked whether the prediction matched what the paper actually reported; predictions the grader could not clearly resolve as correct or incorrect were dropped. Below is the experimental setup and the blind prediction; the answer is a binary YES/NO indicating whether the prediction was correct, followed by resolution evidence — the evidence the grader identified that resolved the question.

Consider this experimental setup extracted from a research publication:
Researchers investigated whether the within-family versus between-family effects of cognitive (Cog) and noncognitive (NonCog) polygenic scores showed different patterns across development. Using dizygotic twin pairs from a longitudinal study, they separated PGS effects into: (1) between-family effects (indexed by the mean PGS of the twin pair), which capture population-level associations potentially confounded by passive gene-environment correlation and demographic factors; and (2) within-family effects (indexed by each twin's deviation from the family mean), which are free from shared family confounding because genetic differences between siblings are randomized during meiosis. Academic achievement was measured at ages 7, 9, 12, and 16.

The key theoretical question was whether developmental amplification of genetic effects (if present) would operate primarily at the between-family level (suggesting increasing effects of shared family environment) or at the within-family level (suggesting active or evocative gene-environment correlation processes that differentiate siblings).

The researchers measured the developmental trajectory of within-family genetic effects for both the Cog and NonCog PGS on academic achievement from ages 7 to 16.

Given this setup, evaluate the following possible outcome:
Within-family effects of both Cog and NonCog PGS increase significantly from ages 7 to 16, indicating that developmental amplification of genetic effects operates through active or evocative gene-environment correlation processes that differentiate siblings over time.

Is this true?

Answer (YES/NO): NO